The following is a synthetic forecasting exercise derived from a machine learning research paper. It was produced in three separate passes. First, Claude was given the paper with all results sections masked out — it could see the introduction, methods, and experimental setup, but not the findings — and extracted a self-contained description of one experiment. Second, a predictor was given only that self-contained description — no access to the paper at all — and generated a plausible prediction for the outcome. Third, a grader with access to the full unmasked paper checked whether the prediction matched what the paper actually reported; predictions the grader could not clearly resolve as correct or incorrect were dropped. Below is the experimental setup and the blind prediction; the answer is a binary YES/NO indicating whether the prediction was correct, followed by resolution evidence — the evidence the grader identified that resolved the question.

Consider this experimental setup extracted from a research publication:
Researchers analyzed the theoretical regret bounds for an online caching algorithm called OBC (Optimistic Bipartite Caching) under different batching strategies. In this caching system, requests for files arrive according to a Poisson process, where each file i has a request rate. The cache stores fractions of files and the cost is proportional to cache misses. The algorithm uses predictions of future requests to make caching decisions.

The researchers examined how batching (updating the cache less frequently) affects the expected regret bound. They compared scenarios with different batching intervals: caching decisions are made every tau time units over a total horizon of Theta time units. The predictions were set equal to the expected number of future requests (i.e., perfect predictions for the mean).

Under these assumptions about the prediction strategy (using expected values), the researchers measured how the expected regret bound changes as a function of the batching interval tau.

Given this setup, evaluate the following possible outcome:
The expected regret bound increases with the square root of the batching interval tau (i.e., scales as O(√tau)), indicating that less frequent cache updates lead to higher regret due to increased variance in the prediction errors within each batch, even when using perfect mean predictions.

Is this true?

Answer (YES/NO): NO